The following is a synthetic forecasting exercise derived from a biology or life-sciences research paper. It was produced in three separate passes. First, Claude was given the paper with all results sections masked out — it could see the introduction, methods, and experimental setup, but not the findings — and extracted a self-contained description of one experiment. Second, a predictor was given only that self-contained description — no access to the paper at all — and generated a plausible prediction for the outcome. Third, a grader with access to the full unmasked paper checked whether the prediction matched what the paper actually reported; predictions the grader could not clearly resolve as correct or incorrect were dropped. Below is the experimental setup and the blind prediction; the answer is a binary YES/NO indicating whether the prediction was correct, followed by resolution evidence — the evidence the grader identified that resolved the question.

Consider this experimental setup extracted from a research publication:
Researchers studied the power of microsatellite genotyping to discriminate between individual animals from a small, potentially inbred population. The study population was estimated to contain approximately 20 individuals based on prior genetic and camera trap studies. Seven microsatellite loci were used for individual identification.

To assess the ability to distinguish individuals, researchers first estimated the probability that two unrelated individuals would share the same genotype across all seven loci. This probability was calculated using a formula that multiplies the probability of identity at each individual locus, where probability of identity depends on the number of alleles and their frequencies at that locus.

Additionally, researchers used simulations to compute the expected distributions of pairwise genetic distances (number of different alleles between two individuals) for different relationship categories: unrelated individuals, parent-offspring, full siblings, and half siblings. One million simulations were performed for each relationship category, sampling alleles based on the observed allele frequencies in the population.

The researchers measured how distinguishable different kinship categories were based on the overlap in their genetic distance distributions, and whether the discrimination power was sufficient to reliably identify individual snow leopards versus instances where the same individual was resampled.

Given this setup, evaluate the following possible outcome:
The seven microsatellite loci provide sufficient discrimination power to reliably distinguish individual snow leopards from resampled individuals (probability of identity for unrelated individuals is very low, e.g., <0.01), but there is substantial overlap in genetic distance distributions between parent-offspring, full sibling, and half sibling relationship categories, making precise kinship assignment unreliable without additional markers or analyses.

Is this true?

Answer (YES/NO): YES